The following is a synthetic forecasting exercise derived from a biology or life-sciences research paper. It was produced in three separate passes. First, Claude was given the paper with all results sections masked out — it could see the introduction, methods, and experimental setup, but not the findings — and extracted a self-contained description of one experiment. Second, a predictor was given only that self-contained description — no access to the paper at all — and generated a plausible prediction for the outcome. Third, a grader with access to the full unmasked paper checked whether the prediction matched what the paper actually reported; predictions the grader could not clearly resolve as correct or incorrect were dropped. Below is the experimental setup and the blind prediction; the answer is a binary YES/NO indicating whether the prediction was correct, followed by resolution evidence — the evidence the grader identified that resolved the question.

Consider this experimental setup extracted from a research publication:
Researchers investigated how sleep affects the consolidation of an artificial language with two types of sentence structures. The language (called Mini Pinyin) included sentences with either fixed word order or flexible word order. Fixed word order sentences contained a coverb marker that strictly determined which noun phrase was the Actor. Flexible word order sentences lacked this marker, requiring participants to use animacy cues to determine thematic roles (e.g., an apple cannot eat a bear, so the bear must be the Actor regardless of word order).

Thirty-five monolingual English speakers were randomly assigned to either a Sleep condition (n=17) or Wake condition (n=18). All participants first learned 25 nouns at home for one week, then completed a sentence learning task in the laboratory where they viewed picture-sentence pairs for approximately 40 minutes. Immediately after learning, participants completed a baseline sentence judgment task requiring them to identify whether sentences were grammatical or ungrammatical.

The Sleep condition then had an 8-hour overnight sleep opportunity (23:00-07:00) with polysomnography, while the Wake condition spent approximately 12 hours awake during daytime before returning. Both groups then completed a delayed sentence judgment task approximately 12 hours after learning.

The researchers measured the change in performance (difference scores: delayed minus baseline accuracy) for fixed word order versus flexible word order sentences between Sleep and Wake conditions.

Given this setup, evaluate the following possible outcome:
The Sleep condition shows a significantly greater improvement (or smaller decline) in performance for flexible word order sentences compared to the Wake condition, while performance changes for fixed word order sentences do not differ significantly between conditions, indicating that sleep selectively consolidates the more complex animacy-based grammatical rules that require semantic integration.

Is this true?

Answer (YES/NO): NO